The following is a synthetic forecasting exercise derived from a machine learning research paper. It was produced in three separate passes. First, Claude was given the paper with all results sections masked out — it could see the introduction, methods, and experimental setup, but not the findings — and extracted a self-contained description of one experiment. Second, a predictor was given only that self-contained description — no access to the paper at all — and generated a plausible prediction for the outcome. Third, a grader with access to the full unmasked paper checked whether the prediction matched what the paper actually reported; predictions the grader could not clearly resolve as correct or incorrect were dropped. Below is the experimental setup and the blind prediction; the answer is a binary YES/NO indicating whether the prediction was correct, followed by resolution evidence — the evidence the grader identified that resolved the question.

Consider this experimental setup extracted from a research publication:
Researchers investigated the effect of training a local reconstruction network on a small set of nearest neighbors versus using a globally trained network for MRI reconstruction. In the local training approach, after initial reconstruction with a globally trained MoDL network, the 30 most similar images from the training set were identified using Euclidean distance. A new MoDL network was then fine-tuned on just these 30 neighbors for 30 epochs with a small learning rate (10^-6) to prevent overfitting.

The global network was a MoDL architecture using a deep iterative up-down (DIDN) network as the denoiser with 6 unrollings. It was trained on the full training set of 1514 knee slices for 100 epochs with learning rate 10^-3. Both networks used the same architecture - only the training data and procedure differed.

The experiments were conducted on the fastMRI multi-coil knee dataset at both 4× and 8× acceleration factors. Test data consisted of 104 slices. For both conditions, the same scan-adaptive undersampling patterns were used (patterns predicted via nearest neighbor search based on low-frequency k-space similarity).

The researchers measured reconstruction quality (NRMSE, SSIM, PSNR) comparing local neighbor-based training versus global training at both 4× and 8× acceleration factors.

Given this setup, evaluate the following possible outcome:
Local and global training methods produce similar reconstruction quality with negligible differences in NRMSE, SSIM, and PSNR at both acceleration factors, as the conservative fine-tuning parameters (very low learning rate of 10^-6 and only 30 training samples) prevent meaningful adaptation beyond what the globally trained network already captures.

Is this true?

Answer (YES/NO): NO